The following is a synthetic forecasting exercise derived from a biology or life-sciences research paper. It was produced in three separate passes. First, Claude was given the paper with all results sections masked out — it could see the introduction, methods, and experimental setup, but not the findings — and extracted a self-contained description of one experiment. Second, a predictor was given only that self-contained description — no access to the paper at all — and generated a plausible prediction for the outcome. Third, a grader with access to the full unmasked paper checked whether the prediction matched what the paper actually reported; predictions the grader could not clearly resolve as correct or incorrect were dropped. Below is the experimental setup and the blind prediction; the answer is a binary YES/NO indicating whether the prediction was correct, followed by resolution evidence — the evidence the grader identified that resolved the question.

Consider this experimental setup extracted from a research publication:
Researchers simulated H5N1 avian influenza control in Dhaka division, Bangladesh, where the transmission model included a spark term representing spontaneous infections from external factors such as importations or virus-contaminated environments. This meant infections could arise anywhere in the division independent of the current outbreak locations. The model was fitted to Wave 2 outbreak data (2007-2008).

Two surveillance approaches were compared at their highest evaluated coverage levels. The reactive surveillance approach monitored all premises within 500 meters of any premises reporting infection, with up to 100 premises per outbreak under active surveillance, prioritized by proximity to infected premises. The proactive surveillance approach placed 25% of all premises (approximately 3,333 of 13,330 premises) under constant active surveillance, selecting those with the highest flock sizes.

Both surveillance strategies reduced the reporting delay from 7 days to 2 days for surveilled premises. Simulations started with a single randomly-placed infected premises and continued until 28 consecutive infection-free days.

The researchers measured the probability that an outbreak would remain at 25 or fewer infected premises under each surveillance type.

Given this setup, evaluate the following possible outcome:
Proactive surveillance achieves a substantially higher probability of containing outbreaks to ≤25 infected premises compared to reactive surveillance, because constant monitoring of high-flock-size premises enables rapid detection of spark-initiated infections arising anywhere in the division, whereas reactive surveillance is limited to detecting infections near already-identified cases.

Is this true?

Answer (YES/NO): YES